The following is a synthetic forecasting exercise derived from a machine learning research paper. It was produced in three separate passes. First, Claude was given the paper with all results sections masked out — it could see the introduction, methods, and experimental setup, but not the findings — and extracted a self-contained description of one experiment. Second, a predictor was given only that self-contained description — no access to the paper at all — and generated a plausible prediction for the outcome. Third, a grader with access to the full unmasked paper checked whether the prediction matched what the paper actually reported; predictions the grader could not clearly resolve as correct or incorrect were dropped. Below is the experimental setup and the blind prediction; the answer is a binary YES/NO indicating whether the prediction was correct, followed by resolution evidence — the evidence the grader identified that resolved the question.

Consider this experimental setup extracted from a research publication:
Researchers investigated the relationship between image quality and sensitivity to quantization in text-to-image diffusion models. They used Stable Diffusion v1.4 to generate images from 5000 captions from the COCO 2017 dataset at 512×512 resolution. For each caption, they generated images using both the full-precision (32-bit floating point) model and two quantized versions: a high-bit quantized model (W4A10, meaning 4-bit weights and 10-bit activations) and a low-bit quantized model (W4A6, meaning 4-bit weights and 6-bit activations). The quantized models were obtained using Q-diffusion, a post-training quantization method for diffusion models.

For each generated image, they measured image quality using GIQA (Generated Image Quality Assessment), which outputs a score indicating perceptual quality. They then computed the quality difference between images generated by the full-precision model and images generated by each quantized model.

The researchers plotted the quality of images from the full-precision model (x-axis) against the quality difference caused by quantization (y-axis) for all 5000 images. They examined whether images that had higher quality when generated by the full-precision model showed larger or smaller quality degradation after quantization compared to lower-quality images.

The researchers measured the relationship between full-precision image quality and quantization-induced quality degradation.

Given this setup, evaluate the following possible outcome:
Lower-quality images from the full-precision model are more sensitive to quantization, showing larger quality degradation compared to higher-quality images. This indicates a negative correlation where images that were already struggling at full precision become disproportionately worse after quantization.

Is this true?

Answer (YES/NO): NO